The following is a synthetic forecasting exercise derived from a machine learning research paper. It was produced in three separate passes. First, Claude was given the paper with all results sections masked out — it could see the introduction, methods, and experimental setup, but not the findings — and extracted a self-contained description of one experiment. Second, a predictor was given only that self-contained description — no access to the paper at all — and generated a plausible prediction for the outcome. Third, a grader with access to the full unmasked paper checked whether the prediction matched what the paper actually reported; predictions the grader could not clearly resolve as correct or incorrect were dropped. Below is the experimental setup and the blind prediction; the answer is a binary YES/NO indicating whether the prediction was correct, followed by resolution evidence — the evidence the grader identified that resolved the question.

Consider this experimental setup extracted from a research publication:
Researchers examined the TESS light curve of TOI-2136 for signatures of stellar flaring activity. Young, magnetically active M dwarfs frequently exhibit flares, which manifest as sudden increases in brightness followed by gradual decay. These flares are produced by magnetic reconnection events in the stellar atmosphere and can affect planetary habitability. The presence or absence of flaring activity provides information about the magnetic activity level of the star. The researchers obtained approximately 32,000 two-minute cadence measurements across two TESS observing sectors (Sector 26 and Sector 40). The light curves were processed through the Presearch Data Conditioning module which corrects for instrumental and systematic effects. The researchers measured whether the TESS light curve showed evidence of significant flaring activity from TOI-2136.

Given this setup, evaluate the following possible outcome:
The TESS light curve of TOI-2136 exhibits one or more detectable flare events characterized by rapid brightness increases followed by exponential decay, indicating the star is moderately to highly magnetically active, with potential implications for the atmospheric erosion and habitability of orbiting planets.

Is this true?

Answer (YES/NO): NO